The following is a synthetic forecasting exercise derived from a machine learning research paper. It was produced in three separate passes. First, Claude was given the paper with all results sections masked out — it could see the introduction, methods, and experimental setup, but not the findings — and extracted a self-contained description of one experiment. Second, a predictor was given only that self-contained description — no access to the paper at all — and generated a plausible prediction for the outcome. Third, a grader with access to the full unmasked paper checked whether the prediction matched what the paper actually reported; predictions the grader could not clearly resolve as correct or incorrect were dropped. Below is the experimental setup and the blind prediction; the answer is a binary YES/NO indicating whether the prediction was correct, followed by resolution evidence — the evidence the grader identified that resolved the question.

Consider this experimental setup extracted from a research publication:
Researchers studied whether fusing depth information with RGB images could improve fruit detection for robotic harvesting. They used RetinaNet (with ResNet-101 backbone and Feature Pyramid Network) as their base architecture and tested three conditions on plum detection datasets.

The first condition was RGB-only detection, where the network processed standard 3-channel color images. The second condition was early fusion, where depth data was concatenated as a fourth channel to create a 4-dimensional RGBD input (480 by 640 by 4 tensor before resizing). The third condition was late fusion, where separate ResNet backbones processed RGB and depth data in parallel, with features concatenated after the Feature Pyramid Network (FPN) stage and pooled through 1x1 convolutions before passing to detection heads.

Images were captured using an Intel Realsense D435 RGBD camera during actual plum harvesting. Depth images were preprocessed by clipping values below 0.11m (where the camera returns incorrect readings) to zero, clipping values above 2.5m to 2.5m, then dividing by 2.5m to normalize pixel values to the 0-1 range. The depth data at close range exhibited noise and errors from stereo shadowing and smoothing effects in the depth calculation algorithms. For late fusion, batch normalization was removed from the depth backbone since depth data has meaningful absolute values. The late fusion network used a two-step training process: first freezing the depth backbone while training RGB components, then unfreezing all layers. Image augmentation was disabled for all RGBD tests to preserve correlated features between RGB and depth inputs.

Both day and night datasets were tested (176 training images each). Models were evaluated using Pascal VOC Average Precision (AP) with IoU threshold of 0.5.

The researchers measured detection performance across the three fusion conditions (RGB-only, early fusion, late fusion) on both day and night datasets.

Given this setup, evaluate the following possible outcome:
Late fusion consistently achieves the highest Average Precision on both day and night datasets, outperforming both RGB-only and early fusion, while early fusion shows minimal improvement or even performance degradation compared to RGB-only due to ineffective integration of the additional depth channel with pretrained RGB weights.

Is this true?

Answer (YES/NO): NO